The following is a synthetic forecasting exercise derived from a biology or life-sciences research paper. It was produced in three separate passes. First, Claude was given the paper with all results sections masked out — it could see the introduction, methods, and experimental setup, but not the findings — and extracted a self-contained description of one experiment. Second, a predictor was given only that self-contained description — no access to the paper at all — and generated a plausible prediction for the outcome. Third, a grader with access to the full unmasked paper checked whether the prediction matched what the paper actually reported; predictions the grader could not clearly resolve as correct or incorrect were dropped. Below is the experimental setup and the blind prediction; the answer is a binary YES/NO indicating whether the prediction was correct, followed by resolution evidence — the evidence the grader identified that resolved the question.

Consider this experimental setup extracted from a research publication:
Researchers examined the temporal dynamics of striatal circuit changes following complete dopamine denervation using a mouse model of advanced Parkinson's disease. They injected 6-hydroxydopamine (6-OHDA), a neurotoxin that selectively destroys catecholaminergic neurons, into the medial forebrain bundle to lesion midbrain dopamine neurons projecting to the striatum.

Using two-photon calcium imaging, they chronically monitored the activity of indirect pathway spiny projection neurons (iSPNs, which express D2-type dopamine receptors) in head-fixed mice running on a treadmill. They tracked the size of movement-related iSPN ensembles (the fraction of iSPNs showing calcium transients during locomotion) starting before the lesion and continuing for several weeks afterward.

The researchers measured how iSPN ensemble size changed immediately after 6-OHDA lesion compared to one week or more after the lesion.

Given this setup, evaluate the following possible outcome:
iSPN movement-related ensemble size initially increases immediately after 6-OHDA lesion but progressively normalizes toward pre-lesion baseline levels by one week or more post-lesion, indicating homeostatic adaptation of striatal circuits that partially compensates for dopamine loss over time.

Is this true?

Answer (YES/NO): YES